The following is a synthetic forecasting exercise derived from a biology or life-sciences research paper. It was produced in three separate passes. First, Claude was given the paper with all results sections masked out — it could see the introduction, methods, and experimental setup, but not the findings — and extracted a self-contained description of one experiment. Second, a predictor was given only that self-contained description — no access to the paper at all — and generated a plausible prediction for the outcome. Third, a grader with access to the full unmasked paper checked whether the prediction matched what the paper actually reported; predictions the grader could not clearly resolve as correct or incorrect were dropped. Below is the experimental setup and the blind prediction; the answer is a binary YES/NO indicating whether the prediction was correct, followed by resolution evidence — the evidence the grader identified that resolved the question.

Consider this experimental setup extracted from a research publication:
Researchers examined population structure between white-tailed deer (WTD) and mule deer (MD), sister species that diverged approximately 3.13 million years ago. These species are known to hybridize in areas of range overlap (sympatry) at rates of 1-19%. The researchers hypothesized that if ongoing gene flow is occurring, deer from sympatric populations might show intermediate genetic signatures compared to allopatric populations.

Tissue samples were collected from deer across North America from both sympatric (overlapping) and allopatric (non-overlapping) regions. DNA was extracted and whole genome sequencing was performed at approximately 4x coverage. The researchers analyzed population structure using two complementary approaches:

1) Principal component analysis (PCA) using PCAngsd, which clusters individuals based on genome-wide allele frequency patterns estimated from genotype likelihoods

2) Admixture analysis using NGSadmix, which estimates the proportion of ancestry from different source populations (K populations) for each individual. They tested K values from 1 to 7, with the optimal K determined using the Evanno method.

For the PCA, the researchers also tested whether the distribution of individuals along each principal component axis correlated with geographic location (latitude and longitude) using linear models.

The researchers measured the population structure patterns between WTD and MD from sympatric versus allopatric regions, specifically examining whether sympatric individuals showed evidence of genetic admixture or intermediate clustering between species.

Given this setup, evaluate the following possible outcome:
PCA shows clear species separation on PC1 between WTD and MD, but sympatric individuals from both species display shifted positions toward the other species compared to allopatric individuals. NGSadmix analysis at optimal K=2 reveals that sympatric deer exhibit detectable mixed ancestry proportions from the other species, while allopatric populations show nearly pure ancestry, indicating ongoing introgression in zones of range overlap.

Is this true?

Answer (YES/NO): NO